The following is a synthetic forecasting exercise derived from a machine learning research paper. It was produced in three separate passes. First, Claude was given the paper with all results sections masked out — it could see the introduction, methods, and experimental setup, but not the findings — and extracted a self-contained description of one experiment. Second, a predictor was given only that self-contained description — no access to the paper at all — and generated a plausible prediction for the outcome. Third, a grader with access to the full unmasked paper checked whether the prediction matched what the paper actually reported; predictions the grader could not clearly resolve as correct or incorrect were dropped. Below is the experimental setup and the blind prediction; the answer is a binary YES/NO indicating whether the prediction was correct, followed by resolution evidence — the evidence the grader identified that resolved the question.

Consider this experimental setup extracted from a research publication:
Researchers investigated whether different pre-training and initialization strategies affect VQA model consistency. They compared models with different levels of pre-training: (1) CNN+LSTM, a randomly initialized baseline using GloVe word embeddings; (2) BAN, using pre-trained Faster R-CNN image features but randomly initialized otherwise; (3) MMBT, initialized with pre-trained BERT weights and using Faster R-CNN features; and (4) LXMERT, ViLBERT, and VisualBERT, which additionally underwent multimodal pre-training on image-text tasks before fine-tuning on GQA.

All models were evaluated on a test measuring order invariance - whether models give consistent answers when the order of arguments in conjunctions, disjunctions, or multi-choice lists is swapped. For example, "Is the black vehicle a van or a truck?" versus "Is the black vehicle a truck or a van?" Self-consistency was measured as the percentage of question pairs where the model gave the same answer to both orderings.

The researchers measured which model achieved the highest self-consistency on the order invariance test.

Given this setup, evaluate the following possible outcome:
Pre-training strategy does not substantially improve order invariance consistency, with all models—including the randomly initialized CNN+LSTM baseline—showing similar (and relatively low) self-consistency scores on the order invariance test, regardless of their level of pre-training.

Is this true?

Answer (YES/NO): NO